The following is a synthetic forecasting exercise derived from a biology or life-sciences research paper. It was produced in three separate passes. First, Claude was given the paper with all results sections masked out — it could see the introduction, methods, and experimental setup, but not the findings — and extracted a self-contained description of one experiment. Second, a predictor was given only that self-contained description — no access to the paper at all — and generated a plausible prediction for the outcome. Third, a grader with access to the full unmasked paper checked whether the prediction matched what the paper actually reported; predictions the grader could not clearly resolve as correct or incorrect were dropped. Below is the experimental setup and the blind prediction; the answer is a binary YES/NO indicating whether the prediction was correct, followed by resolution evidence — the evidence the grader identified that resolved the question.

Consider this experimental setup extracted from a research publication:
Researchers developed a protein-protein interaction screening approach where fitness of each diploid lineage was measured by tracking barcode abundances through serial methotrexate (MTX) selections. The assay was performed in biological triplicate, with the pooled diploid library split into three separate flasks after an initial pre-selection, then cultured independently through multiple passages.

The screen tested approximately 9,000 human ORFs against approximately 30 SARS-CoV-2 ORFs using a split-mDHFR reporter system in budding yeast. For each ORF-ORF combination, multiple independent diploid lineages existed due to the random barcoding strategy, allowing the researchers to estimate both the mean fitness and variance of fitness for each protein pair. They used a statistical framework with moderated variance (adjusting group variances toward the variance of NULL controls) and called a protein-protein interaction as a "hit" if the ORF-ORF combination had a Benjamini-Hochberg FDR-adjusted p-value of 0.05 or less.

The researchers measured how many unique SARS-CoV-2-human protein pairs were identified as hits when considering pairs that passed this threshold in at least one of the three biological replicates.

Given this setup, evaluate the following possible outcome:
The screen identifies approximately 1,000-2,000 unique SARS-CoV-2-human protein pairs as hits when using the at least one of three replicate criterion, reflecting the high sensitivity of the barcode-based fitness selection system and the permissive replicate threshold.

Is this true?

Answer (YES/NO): NO